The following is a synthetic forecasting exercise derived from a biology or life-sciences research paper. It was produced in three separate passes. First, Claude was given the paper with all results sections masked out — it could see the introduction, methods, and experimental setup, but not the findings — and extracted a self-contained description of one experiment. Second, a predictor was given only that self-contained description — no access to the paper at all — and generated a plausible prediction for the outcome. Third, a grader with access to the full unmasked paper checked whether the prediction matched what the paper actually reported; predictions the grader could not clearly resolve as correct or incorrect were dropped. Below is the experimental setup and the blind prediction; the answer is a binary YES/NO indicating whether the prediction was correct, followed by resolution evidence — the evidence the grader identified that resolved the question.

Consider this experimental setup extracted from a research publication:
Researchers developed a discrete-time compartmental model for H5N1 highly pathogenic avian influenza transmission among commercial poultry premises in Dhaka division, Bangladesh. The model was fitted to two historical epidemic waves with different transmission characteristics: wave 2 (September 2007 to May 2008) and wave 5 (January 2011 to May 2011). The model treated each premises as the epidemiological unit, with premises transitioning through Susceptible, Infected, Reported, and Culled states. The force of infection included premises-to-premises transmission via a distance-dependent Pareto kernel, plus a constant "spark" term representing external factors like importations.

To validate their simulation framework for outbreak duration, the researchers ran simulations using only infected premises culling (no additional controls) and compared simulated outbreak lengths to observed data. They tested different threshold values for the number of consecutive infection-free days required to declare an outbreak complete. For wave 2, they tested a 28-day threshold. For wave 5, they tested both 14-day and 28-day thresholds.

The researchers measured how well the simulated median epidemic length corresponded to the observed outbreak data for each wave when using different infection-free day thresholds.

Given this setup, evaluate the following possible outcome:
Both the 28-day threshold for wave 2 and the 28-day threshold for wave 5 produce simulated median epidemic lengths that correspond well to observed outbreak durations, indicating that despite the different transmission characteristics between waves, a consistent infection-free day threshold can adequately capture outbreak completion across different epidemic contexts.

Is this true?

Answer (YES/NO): NO